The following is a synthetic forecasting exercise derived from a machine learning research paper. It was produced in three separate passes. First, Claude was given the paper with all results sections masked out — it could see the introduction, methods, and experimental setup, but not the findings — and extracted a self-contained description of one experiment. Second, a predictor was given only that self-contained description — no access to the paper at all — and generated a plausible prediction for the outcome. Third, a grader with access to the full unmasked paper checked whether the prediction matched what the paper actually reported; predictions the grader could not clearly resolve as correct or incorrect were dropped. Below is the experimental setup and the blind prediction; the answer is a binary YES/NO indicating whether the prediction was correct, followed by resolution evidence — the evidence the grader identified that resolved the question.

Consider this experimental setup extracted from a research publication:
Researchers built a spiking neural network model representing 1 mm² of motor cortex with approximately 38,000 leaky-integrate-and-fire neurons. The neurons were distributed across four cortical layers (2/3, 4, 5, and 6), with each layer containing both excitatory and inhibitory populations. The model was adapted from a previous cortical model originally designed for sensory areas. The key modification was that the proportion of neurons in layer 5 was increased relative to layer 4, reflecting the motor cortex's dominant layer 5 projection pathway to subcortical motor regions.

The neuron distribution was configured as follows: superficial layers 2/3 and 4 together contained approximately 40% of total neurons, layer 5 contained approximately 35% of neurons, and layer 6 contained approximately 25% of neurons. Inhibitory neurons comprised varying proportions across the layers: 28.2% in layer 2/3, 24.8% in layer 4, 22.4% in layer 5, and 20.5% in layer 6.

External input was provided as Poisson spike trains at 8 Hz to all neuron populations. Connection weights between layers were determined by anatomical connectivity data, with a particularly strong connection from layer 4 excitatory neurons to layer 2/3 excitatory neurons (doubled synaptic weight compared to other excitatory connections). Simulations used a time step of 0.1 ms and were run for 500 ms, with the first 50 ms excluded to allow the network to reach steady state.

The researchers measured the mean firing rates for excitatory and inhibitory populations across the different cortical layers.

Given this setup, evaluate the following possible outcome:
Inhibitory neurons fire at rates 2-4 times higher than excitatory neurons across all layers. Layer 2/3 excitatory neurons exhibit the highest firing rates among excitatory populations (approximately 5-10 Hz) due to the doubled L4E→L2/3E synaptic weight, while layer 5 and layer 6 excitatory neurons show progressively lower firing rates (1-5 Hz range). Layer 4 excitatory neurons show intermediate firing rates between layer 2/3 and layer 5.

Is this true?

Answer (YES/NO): NO